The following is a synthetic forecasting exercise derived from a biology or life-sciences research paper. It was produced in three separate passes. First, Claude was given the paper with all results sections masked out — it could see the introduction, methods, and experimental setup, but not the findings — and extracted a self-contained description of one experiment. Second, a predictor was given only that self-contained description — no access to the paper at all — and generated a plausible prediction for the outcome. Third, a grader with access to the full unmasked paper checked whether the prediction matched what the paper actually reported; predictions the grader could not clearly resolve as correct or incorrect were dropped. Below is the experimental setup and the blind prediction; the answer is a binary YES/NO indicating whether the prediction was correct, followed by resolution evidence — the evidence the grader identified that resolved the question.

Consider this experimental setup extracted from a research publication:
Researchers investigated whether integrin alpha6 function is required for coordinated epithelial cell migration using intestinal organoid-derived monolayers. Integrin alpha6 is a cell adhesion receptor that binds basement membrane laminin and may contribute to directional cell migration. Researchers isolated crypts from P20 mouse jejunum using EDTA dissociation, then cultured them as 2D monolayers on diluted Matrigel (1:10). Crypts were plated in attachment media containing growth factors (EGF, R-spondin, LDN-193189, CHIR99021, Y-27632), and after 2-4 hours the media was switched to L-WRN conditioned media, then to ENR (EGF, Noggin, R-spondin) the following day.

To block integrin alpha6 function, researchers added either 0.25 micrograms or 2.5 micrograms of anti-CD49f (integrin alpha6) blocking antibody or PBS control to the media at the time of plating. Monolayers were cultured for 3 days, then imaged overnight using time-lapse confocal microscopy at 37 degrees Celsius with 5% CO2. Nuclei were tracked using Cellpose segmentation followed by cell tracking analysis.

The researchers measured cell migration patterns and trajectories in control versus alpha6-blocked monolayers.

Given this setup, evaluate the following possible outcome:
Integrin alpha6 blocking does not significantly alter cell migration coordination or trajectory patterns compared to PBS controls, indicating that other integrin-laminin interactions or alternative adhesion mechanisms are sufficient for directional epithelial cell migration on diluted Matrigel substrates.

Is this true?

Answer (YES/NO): NO